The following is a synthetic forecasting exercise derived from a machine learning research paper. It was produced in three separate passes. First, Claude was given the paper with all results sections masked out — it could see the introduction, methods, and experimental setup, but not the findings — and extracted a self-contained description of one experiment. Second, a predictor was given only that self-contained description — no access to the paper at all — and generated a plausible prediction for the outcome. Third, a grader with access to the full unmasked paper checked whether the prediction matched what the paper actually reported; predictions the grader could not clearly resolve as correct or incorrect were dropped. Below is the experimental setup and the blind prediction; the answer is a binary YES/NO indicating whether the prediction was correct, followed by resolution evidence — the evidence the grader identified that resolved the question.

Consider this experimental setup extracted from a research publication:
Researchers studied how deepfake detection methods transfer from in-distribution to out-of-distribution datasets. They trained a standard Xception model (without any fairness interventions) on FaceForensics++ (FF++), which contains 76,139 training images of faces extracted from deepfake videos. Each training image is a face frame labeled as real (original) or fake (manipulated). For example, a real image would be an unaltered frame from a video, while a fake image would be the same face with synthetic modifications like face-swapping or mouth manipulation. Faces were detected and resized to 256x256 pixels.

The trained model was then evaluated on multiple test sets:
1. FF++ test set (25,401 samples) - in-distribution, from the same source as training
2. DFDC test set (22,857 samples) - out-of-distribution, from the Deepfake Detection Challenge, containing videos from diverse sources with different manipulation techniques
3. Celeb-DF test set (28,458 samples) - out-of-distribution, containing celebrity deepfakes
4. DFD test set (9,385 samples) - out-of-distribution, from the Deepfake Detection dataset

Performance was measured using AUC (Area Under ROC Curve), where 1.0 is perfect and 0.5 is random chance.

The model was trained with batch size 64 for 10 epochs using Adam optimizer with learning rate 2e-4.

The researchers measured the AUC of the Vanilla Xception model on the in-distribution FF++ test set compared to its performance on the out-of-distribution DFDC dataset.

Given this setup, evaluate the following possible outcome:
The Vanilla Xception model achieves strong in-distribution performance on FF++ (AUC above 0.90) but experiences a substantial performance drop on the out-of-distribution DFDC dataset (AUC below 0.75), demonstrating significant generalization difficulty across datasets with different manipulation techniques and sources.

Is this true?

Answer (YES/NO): YES